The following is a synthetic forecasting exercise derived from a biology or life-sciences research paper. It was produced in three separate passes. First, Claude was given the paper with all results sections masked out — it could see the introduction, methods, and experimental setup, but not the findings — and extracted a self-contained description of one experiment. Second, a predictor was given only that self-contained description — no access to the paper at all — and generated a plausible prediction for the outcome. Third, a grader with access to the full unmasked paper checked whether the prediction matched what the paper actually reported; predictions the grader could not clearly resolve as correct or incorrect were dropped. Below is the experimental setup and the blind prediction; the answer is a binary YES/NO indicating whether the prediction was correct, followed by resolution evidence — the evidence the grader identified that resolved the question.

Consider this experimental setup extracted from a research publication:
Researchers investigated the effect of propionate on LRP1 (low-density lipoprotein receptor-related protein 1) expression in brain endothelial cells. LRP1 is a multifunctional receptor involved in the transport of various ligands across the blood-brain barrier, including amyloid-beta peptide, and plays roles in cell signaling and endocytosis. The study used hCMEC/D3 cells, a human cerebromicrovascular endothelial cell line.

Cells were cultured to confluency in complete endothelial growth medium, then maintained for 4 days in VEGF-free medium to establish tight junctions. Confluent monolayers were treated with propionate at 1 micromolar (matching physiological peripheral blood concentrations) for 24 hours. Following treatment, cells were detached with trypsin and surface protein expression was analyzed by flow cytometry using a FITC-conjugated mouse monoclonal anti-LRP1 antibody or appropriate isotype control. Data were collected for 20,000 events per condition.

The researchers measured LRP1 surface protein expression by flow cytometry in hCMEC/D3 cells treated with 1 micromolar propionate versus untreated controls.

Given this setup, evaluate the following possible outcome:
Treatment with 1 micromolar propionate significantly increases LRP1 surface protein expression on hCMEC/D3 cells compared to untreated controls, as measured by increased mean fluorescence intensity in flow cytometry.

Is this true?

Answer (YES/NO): NO